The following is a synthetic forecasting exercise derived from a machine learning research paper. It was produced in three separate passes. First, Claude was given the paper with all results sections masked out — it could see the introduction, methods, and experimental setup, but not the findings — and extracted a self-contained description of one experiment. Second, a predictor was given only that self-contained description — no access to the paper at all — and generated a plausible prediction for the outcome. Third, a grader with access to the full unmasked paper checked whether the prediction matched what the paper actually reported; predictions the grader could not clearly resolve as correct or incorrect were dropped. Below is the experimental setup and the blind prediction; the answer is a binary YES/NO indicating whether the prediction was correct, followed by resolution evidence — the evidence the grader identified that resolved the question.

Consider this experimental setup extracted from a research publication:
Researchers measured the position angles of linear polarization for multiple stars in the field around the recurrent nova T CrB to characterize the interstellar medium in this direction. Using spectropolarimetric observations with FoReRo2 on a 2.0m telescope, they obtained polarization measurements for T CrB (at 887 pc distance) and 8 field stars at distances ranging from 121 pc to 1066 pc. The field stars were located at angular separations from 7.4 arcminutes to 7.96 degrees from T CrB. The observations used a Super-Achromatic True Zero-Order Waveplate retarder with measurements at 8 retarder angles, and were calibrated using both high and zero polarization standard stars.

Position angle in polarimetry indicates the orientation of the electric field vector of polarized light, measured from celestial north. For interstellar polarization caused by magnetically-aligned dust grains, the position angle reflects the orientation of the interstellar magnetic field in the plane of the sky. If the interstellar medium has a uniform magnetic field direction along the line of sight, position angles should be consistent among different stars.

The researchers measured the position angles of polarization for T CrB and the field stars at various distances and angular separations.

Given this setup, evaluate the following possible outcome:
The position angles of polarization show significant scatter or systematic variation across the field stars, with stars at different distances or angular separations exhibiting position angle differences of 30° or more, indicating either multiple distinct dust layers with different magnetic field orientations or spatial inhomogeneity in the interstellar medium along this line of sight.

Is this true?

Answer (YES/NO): NO